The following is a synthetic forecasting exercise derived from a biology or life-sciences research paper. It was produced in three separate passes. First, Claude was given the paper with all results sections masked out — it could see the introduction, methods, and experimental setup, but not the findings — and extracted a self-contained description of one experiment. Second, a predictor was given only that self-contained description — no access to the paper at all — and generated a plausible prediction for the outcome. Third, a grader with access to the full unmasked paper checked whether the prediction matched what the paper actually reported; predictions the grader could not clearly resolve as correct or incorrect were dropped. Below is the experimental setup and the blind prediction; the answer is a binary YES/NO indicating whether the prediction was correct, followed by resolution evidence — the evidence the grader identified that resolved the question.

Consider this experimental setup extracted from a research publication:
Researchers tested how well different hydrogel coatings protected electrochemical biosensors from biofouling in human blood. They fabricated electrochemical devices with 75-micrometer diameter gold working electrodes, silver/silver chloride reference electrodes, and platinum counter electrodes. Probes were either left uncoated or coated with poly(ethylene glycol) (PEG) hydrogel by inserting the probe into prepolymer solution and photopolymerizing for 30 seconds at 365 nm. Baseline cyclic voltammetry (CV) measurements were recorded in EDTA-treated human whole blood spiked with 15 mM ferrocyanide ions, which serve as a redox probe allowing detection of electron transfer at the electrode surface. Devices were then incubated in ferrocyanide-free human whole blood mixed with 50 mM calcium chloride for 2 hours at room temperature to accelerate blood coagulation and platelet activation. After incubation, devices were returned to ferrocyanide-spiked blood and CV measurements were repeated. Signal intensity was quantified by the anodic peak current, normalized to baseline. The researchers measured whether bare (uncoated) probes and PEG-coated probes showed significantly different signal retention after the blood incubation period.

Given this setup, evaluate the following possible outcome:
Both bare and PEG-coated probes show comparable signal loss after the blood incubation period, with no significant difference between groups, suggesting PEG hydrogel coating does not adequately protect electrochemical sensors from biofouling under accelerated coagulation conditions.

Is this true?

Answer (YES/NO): YES